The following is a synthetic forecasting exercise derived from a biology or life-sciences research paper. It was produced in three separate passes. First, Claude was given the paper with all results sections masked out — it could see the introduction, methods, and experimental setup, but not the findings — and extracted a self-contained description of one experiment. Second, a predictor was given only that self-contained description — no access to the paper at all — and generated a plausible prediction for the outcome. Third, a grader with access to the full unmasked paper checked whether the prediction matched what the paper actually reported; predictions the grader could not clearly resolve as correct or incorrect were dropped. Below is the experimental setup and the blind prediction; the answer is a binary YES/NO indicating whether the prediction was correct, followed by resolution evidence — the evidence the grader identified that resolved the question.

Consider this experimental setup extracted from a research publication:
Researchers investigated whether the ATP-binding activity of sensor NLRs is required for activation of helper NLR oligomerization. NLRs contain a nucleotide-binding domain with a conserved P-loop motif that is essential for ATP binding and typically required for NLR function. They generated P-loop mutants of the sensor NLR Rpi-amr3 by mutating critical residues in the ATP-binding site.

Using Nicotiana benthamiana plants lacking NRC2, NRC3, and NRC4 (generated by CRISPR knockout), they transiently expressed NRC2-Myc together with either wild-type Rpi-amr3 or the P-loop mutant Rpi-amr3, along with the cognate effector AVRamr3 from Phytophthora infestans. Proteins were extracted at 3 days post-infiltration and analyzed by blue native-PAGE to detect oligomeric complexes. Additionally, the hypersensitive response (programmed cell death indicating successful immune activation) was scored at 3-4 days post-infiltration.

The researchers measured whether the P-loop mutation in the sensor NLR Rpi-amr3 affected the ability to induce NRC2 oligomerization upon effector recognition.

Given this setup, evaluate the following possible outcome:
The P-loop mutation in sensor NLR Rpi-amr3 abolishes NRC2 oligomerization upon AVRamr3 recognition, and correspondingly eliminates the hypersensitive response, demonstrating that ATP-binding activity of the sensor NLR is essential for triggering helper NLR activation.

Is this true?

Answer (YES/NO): YES